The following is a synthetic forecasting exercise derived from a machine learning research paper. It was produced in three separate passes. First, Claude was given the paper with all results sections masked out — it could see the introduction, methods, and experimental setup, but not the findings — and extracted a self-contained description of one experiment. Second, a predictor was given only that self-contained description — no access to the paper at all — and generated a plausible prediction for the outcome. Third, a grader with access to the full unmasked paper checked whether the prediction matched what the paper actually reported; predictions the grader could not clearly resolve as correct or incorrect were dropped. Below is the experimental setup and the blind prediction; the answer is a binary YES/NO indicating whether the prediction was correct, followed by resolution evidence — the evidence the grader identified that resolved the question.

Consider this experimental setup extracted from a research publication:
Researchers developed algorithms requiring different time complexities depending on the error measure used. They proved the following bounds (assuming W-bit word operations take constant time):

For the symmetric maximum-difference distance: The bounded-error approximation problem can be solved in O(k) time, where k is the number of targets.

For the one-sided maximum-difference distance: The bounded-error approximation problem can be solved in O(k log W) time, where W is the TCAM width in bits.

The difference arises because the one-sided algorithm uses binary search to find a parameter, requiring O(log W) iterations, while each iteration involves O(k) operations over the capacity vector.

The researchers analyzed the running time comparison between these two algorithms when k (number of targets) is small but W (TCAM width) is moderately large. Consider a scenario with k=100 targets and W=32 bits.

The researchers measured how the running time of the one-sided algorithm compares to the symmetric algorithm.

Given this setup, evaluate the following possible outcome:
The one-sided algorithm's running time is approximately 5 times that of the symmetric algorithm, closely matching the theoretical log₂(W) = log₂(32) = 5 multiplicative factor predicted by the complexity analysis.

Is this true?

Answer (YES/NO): NO